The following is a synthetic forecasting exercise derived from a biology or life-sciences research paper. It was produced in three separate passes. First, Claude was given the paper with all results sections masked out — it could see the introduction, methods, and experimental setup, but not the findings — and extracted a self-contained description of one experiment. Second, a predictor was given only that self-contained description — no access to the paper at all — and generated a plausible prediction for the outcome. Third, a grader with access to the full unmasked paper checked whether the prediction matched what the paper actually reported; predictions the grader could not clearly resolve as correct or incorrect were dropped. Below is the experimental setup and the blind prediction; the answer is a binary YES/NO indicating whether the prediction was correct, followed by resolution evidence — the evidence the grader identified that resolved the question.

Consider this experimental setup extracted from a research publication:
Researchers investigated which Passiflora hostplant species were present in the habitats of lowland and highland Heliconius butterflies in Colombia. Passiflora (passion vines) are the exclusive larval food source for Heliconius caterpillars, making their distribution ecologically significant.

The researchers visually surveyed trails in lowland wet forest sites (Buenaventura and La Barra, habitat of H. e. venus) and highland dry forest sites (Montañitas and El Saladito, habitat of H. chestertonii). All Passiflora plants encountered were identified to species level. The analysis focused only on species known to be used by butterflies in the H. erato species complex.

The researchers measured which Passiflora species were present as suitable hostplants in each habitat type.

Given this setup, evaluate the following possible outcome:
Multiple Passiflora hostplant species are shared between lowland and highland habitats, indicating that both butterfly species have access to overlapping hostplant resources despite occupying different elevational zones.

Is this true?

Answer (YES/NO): NO